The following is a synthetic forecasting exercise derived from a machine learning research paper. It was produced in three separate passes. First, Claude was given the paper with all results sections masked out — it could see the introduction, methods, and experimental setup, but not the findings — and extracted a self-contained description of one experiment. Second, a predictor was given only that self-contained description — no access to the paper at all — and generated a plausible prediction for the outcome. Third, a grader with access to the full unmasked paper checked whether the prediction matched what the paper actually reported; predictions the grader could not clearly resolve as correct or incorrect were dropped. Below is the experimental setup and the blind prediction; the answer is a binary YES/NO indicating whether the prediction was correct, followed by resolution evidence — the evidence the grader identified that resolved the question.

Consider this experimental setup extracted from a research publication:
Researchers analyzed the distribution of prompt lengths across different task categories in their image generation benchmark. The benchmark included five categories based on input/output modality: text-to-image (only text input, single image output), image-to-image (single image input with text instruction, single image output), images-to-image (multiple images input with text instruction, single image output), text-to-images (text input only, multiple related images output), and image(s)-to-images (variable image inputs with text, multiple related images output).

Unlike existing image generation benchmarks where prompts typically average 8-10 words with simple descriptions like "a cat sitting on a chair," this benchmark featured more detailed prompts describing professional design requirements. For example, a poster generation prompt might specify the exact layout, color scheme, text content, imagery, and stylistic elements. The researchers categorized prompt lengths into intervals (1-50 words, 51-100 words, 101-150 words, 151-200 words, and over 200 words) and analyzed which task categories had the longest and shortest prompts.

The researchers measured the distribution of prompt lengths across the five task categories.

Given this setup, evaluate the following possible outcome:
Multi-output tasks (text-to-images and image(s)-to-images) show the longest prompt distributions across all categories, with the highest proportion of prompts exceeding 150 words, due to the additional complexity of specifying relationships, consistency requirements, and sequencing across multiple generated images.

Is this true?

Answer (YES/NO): NO